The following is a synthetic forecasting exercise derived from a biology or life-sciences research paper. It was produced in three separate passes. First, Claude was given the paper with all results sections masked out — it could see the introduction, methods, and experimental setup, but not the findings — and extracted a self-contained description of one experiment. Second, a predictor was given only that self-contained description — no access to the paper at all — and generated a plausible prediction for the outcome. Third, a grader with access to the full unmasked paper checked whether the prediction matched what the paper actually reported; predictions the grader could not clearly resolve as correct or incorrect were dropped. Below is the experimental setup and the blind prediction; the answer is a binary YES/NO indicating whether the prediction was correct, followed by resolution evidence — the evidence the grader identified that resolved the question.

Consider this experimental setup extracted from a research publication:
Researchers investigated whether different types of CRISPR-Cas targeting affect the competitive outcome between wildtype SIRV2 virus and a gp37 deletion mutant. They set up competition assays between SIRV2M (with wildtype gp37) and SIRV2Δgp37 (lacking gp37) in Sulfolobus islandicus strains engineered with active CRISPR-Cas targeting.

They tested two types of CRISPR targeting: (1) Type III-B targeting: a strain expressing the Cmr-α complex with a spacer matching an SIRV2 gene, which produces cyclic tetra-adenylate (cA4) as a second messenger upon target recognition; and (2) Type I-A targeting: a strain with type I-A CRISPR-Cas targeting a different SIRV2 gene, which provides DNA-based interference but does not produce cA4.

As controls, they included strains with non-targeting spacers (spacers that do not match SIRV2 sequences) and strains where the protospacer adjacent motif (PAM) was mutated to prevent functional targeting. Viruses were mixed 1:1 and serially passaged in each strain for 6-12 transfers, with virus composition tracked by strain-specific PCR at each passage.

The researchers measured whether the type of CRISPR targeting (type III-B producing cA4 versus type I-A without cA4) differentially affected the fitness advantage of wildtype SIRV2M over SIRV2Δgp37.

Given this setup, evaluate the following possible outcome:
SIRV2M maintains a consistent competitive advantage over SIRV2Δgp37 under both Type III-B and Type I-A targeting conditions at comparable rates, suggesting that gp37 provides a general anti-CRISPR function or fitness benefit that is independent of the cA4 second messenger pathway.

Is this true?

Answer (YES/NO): YES